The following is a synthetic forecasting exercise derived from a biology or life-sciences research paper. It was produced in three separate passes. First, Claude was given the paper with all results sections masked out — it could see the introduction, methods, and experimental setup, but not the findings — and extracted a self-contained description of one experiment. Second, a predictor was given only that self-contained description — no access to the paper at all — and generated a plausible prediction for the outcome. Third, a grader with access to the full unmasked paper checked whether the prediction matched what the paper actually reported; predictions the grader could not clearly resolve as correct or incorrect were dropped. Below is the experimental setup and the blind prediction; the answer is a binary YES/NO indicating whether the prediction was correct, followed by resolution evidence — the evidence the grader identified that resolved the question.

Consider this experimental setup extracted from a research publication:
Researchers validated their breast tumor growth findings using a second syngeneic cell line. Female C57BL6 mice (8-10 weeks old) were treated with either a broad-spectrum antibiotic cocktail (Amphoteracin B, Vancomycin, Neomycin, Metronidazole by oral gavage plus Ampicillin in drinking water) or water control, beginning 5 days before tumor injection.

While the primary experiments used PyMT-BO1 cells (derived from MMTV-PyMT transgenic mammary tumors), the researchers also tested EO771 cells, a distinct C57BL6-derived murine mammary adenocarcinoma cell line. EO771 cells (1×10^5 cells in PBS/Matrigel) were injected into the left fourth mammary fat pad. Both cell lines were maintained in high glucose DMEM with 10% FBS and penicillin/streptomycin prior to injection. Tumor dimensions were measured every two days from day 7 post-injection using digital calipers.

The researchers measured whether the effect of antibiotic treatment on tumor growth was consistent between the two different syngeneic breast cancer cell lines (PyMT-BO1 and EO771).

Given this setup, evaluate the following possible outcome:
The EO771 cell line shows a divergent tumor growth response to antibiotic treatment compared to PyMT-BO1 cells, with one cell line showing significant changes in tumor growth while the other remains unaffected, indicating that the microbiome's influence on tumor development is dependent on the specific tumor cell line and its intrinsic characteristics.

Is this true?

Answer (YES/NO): NO